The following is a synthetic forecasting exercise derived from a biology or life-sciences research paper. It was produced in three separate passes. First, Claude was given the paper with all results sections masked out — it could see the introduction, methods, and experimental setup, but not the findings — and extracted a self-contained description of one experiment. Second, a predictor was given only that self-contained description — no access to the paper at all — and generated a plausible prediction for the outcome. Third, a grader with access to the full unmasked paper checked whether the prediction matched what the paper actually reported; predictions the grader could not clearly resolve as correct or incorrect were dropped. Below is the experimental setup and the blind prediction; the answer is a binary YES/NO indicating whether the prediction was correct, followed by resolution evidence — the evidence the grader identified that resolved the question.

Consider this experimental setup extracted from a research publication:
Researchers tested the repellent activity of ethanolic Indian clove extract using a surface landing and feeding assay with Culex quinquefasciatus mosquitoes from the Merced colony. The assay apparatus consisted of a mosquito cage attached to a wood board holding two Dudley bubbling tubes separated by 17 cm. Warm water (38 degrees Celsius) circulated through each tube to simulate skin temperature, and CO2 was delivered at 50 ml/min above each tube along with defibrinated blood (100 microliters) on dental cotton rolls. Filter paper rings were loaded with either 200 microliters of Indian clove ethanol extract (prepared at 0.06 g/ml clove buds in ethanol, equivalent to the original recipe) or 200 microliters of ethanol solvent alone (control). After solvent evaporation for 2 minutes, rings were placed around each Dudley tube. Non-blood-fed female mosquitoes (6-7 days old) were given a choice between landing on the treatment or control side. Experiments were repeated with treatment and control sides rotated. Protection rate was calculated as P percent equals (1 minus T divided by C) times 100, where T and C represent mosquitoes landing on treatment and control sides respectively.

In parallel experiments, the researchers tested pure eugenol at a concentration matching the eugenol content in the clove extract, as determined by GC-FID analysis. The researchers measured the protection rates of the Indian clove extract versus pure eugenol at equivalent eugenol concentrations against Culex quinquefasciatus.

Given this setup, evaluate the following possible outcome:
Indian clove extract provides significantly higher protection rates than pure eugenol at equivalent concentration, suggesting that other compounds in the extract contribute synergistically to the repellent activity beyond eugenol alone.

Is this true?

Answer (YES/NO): NO